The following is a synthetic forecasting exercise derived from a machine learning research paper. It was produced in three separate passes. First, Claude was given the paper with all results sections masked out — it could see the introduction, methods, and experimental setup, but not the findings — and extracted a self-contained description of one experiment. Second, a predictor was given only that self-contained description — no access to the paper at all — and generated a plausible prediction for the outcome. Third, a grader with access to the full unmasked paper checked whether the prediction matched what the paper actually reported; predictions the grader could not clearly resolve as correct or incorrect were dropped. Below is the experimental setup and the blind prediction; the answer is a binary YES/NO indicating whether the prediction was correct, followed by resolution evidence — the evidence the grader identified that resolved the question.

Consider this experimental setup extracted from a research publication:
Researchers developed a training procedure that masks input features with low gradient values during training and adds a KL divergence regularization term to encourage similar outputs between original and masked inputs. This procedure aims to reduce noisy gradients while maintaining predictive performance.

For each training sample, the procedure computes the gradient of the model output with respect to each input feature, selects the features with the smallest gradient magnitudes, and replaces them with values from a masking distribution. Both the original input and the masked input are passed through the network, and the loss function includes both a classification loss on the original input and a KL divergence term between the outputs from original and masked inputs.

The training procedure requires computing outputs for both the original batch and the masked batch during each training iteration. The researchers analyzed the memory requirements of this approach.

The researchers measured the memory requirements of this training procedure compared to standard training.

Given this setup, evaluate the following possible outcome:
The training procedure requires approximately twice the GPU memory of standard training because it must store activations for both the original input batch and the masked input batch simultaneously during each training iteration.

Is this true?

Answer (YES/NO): YES